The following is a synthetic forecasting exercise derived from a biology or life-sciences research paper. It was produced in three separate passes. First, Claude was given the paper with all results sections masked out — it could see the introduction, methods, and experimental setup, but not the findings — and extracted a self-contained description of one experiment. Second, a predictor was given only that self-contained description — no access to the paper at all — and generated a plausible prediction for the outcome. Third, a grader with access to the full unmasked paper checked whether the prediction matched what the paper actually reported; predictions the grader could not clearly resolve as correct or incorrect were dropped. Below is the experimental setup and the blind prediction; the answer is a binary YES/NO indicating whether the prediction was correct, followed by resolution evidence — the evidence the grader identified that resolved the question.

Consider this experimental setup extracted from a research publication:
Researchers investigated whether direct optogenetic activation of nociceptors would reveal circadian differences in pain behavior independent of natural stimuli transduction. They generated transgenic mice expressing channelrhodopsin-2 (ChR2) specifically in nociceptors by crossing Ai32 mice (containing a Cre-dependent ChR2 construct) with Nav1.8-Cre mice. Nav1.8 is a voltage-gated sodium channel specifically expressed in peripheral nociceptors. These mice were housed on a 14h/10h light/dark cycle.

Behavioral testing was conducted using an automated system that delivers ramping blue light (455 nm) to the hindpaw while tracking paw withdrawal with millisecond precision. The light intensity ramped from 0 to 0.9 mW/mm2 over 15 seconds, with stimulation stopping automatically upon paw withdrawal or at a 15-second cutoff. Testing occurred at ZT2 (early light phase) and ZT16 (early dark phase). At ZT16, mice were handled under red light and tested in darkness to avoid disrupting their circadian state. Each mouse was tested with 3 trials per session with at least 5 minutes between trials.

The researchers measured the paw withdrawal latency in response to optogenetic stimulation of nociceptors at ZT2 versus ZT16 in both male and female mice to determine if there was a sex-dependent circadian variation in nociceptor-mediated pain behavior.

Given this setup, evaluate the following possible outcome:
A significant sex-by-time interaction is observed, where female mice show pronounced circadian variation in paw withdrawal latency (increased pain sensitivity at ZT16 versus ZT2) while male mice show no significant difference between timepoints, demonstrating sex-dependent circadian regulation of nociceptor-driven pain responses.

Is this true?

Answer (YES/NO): NO